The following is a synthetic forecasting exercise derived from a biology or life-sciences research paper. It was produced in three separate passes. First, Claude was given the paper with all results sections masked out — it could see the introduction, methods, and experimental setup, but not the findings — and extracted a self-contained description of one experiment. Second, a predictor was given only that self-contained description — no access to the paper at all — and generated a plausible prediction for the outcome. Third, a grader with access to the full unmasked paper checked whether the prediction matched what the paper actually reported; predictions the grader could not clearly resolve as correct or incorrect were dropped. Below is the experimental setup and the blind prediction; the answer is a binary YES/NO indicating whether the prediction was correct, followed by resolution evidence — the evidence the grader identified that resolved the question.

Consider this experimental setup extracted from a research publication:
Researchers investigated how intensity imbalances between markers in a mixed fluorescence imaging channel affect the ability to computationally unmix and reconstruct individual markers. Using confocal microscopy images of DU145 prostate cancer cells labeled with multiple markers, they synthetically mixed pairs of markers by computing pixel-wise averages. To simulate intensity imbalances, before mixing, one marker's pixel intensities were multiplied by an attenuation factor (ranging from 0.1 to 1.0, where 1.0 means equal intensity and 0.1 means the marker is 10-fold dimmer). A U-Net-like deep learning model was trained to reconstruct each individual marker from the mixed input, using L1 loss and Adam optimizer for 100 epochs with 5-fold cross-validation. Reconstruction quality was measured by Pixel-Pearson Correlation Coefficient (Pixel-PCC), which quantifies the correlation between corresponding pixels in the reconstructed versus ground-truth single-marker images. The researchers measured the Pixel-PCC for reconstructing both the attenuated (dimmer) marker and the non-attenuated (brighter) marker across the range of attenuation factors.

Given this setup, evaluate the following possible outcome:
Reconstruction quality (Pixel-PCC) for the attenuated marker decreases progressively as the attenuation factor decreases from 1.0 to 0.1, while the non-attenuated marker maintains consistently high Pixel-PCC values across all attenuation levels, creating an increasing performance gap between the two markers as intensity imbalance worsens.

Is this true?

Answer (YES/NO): NO